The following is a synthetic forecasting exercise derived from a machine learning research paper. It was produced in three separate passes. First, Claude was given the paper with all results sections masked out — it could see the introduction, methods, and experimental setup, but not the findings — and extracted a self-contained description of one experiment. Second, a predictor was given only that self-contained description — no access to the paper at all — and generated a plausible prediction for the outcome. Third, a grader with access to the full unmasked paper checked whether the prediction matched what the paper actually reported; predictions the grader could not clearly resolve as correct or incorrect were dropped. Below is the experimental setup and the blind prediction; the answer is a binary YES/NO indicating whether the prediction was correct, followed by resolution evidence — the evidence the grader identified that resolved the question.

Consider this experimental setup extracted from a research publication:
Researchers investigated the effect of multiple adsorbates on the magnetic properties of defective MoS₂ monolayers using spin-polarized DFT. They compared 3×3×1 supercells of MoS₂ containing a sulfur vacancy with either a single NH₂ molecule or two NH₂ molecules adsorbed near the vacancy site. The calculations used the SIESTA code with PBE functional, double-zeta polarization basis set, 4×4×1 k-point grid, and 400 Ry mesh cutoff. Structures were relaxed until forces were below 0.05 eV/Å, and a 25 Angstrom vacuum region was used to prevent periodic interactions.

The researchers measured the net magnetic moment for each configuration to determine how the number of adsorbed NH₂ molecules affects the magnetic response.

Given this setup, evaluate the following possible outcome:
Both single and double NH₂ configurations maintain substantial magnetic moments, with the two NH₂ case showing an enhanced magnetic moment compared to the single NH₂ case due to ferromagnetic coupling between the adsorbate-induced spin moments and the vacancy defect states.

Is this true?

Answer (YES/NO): NO